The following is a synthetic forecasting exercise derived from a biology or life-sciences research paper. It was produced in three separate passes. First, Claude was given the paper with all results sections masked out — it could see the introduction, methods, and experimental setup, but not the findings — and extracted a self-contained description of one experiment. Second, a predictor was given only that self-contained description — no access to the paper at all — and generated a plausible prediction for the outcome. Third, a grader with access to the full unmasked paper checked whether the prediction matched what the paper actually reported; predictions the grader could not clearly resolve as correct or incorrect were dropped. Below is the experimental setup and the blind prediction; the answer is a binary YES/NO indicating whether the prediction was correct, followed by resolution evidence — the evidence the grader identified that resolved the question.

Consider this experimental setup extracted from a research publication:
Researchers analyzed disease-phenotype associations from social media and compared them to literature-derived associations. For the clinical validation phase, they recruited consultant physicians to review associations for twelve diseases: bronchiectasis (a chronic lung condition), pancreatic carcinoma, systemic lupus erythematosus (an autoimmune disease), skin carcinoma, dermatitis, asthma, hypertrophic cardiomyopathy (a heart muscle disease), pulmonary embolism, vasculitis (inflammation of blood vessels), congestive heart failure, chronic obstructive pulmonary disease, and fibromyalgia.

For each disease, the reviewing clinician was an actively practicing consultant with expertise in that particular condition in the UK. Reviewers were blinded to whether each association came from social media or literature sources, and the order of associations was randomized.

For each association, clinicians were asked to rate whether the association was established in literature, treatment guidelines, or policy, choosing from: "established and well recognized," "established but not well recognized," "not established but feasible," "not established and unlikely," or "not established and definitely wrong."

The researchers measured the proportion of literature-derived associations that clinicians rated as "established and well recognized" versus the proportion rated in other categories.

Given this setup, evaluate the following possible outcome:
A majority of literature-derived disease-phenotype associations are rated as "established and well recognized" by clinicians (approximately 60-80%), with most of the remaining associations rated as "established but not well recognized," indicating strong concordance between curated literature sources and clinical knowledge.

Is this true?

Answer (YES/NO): NO